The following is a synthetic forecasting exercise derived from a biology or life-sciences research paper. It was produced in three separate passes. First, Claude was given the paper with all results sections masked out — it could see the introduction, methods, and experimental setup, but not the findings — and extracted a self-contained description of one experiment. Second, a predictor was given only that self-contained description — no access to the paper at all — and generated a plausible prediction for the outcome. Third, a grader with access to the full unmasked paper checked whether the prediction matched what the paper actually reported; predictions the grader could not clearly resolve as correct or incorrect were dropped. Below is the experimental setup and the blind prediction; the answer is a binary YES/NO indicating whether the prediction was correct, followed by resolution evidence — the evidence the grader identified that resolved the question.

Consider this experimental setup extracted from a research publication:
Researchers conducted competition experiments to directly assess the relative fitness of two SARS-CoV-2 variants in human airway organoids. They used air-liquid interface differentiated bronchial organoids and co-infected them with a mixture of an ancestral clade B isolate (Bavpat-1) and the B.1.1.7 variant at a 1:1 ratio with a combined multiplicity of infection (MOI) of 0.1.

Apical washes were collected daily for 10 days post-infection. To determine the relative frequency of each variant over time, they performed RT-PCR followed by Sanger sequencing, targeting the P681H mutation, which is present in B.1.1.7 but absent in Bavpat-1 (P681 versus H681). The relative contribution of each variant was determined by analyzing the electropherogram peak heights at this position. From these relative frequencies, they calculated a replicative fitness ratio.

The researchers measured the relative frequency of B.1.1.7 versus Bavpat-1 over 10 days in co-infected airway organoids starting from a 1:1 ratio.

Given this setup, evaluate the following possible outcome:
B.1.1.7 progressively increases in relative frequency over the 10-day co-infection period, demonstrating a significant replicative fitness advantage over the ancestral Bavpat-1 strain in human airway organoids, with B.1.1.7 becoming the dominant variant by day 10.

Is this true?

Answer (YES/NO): YES